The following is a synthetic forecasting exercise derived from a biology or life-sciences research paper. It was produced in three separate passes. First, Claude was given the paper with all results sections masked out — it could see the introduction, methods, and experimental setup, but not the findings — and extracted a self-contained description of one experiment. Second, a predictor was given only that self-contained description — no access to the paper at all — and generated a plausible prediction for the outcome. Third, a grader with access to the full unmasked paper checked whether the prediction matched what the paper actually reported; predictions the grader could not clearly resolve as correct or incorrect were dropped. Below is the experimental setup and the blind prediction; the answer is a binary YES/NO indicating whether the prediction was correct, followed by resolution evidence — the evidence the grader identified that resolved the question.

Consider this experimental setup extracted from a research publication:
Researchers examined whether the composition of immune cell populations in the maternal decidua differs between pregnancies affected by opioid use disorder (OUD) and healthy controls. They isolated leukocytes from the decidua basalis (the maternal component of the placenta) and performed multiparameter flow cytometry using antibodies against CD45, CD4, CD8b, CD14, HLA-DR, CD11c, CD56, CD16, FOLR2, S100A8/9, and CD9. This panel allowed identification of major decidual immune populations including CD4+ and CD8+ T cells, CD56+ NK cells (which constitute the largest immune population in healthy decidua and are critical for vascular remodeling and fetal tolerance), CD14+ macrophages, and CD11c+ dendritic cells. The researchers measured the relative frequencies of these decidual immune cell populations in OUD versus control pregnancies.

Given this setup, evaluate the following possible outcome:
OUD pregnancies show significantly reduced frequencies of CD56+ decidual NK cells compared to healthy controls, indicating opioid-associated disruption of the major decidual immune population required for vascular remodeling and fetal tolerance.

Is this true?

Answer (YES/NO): NO